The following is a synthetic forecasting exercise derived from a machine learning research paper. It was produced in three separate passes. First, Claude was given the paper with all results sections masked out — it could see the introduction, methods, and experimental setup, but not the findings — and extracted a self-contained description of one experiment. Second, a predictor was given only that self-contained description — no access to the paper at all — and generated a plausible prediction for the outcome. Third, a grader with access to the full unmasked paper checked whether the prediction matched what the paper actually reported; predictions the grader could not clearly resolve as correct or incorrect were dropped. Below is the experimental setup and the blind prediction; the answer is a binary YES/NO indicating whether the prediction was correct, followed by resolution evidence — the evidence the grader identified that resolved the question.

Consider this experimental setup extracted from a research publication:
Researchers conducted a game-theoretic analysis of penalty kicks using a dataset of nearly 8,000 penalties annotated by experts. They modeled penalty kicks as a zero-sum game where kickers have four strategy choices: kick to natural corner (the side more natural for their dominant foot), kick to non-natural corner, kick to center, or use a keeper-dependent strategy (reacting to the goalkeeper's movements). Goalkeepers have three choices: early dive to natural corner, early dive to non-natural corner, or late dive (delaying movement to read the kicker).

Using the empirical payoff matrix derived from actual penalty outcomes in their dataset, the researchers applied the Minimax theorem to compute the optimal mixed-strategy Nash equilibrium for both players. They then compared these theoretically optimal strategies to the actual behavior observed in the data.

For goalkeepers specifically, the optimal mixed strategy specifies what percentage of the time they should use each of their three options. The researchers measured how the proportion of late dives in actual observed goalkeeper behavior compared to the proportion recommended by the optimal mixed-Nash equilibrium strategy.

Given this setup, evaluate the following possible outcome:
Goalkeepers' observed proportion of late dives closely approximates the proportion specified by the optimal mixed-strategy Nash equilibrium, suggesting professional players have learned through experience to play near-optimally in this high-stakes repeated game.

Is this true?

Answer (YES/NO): NO